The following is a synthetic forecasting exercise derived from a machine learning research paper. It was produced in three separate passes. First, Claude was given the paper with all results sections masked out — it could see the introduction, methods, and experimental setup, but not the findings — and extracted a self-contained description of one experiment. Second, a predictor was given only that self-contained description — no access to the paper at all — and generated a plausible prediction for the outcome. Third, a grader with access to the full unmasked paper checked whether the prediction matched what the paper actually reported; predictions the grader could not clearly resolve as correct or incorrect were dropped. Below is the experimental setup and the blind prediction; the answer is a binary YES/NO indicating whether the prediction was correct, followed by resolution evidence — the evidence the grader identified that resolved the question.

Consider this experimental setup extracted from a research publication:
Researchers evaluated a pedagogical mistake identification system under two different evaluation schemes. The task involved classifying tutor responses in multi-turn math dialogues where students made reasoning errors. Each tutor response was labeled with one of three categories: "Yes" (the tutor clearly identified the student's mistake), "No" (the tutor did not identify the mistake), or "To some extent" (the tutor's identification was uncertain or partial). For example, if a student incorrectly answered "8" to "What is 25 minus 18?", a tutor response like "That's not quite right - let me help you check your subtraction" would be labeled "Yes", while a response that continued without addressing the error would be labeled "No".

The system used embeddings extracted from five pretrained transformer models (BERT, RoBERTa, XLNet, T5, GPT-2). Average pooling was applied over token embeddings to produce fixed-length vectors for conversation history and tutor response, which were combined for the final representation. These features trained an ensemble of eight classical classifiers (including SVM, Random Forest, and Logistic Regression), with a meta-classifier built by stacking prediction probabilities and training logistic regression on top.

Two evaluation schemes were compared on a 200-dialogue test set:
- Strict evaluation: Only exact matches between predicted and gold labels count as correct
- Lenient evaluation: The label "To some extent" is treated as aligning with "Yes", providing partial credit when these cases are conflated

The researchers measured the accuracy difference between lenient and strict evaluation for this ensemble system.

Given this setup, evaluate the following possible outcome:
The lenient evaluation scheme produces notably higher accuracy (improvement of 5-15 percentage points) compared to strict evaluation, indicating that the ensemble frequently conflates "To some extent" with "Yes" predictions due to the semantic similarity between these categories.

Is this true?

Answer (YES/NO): YES